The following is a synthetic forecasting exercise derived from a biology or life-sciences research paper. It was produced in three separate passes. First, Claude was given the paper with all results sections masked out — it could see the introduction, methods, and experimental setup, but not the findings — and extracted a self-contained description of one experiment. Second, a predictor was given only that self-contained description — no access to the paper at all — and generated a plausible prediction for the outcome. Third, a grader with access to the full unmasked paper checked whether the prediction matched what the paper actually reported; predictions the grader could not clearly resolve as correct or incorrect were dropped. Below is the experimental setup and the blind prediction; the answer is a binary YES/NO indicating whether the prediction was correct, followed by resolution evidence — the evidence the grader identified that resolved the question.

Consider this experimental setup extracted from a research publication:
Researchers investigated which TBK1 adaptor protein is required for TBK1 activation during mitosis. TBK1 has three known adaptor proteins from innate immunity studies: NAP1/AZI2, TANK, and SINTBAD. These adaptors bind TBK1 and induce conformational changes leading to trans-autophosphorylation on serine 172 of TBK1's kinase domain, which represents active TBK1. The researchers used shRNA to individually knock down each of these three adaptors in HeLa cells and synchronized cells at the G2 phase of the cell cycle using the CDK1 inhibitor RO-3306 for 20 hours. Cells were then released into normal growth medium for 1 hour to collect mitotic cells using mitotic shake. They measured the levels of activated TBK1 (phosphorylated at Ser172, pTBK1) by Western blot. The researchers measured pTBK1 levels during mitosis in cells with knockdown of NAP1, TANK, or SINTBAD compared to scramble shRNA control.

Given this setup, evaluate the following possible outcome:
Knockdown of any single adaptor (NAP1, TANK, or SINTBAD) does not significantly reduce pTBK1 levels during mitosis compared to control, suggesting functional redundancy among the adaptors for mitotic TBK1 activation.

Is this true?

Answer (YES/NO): NO